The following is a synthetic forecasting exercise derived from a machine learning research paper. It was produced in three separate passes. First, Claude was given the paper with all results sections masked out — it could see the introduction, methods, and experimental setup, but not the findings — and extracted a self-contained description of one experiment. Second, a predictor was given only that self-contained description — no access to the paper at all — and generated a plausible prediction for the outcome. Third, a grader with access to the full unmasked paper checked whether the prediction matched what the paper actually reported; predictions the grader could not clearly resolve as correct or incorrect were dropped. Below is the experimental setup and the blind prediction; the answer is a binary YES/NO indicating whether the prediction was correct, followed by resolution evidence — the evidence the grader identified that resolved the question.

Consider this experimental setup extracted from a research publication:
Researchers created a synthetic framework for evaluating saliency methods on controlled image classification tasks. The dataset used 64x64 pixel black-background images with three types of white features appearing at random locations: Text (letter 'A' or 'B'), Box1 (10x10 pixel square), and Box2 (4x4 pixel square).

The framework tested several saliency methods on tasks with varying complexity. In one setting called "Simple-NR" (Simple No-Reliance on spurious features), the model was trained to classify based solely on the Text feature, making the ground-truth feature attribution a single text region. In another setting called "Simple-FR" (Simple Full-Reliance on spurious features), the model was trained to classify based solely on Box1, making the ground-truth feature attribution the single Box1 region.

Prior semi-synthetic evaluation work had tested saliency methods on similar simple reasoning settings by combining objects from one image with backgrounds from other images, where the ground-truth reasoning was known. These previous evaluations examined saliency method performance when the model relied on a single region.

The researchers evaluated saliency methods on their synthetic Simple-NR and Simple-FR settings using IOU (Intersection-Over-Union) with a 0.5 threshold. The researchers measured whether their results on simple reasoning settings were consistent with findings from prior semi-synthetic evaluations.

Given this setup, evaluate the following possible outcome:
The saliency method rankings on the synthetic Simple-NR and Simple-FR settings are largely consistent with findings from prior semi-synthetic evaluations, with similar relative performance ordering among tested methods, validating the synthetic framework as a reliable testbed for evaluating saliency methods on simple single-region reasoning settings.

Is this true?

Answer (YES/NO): YES